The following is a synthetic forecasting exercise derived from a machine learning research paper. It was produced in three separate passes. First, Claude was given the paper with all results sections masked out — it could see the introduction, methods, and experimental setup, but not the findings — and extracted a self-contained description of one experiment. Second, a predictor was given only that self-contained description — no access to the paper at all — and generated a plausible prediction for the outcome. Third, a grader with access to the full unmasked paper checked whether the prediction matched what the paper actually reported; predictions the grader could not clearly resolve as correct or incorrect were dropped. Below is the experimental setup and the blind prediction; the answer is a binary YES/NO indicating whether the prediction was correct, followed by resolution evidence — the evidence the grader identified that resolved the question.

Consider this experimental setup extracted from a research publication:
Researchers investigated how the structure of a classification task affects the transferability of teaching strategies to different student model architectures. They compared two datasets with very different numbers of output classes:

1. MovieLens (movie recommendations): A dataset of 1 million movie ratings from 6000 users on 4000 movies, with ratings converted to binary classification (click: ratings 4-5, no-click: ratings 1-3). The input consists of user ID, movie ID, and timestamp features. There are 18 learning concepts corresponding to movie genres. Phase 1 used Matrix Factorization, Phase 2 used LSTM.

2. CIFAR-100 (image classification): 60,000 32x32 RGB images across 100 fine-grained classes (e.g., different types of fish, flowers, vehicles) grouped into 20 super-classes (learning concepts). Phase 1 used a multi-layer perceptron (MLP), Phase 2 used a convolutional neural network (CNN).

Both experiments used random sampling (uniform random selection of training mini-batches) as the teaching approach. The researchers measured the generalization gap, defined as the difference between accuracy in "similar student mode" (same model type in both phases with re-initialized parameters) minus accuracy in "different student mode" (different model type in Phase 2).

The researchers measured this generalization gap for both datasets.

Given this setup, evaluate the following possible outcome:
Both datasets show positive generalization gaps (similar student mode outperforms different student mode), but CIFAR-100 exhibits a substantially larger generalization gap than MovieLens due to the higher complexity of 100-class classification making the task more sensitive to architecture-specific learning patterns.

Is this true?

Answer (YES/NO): NO